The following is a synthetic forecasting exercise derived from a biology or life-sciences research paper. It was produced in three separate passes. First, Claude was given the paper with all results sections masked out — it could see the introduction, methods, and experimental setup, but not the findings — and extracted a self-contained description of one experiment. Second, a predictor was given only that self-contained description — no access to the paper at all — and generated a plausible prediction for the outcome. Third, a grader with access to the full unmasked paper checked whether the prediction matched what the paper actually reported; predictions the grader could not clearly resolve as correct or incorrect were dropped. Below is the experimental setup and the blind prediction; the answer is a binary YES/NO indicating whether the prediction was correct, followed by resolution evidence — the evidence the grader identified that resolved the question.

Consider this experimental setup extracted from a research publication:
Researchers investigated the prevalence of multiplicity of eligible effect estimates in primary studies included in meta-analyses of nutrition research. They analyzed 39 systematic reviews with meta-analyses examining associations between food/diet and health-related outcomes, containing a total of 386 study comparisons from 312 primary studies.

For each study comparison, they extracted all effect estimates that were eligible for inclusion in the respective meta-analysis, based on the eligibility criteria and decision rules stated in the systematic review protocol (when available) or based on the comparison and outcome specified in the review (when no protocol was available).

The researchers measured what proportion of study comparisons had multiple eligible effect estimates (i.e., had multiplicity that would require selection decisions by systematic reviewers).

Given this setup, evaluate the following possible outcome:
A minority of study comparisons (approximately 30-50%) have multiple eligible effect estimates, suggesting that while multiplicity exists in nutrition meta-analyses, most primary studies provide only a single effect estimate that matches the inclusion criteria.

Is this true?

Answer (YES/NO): NO